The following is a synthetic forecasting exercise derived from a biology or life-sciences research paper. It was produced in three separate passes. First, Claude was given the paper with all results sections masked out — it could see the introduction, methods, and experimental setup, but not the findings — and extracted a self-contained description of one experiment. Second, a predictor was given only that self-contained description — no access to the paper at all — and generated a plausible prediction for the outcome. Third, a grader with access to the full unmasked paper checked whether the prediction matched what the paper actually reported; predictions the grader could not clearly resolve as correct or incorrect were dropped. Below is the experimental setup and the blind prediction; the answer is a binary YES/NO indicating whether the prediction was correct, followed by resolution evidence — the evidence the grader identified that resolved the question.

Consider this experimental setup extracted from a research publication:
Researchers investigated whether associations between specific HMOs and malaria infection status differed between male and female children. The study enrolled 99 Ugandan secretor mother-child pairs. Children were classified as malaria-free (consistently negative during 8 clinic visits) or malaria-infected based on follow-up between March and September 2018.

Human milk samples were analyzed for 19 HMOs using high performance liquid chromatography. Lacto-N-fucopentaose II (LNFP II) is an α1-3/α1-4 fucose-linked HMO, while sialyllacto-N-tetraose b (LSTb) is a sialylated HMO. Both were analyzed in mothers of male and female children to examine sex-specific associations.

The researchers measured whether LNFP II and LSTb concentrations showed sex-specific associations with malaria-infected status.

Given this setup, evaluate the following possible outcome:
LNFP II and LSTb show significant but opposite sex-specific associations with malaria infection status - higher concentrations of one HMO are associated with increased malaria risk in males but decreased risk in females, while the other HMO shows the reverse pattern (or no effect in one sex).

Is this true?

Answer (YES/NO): NO